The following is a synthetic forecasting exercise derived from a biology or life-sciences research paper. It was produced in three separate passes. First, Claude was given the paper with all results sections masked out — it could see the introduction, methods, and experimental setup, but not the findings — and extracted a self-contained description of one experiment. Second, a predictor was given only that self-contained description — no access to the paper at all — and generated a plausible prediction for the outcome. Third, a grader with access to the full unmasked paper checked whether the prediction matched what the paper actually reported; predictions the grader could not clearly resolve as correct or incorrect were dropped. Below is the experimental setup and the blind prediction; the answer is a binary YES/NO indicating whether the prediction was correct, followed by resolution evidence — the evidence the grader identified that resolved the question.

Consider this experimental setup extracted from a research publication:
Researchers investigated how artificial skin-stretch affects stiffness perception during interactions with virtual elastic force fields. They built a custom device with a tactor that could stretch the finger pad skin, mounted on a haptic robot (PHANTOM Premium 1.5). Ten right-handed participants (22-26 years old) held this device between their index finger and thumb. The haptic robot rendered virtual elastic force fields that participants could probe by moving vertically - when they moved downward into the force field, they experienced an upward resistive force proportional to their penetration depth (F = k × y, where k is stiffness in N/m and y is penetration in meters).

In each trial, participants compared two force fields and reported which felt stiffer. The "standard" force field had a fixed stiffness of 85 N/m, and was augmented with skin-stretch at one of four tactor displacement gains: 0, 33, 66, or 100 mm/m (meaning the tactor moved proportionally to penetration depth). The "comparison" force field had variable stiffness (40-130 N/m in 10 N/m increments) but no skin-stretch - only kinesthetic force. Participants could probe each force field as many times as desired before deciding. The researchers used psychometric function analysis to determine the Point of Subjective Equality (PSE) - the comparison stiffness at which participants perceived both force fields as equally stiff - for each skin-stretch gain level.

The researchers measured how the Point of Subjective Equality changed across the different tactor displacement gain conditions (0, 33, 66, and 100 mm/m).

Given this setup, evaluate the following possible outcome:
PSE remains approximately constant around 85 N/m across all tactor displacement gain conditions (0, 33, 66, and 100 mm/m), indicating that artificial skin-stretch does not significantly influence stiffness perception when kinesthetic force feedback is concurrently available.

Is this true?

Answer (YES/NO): NO